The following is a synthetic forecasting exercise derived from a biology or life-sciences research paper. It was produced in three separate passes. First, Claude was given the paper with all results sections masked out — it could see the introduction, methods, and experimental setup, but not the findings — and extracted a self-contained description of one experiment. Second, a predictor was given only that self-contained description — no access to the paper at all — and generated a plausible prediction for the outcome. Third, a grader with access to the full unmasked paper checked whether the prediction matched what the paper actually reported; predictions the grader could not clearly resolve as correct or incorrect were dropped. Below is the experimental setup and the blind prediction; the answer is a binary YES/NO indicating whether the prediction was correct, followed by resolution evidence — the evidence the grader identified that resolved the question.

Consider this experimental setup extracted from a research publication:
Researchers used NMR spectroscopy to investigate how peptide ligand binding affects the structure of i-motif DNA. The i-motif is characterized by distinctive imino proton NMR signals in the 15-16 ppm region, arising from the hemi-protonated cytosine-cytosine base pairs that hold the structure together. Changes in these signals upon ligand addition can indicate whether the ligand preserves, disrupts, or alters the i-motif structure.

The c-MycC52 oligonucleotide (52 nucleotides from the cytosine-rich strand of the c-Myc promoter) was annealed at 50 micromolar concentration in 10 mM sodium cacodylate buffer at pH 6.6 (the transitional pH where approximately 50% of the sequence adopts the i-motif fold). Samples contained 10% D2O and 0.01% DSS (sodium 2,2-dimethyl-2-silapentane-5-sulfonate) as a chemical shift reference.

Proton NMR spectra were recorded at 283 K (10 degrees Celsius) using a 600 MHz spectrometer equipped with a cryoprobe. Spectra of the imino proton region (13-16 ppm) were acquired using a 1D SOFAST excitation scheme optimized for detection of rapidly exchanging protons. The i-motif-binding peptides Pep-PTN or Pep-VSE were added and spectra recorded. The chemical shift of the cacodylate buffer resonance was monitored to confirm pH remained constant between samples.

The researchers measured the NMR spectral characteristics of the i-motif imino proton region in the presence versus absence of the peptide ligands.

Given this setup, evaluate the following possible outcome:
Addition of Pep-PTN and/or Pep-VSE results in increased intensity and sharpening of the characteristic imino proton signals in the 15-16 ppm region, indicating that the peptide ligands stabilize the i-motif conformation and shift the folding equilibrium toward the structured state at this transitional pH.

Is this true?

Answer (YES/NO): NO